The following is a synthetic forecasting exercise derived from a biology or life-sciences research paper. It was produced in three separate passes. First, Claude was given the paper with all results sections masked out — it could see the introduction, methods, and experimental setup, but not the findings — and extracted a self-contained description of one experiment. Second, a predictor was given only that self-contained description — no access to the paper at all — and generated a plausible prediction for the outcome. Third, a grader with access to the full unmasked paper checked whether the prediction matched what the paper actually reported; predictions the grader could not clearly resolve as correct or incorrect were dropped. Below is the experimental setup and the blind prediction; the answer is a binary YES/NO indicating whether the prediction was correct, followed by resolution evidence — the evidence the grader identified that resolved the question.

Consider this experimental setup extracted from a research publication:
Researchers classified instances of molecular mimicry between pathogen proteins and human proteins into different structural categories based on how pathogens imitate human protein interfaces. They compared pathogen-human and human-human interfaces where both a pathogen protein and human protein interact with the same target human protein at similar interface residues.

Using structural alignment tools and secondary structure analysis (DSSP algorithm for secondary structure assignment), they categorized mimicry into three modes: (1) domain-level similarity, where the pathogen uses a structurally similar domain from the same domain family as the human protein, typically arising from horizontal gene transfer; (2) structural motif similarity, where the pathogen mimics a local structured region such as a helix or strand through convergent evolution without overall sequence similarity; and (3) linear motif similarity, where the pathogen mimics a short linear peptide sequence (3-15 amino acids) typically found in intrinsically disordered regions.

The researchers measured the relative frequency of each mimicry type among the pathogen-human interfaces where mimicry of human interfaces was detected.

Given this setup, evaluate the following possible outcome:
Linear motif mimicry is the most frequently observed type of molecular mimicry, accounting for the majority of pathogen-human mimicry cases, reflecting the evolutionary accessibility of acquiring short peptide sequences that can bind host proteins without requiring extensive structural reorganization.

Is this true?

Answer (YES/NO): YES